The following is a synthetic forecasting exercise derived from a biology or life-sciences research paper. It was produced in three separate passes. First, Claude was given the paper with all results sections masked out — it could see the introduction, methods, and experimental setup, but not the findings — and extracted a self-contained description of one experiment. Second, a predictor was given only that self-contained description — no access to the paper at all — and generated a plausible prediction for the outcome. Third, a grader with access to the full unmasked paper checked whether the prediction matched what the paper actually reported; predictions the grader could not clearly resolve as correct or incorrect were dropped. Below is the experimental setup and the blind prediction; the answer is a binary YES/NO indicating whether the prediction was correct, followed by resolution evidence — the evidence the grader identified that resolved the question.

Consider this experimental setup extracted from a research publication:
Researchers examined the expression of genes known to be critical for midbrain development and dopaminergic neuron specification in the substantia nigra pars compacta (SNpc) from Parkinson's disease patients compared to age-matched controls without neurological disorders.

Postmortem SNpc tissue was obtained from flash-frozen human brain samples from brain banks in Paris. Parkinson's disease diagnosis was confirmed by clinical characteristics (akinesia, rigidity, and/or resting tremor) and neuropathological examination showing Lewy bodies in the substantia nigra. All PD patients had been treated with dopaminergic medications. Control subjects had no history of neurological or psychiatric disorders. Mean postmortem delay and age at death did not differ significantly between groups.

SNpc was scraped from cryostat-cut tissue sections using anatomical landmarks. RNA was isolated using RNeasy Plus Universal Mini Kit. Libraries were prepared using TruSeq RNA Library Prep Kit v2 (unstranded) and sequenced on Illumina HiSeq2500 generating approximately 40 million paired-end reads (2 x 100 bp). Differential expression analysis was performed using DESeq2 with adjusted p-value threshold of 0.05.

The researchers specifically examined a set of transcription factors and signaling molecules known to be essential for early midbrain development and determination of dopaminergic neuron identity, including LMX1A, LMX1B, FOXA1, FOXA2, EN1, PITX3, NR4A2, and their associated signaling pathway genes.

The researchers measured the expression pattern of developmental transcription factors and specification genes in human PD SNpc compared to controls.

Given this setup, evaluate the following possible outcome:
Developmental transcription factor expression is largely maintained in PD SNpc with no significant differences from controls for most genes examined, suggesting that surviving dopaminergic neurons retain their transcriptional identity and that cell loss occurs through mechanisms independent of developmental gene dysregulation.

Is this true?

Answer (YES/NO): NO